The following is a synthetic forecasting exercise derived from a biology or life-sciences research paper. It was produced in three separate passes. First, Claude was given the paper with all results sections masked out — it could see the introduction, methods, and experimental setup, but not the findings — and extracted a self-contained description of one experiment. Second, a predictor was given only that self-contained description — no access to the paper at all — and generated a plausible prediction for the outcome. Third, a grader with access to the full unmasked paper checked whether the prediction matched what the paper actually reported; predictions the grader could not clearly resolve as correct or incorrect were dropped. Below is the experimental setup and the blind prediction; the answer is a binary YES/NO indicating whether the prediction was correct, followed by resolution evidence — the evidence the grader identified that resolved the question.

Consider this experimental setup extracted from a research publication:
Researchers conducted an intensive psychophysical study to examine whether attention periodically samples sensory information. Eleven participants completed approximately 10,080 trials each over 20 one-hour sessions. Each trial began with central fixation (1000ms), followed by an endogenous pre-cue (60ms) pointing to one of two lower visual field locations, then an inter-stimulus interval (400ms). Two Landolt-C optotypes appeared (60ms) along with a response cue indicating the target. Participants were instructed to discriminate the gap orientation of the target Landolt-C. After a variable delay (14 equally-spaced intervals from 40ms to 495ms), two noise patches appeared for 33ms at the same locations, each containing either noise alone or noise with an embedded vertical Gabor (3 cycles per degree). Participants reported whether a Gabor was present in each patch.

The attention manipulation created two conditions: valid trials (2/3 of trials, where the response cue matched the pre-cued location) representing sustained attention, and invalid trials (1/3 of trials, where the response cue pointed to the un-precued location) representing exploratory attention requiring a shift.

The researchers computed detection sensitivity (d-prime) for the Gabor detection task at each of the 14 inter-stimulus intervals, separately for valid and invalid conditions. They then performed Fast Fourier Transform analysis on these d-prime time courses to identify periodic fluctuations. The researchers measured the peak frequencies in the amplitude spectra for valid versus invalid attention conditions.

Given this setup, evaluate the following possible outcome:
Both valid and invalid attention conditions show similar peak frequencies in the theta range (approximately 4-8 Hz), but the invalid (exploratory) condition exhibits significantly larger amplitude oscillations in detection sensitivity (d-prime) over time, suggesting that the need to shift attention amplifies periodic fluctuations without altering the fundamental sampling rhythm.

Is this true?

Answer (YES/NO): NO